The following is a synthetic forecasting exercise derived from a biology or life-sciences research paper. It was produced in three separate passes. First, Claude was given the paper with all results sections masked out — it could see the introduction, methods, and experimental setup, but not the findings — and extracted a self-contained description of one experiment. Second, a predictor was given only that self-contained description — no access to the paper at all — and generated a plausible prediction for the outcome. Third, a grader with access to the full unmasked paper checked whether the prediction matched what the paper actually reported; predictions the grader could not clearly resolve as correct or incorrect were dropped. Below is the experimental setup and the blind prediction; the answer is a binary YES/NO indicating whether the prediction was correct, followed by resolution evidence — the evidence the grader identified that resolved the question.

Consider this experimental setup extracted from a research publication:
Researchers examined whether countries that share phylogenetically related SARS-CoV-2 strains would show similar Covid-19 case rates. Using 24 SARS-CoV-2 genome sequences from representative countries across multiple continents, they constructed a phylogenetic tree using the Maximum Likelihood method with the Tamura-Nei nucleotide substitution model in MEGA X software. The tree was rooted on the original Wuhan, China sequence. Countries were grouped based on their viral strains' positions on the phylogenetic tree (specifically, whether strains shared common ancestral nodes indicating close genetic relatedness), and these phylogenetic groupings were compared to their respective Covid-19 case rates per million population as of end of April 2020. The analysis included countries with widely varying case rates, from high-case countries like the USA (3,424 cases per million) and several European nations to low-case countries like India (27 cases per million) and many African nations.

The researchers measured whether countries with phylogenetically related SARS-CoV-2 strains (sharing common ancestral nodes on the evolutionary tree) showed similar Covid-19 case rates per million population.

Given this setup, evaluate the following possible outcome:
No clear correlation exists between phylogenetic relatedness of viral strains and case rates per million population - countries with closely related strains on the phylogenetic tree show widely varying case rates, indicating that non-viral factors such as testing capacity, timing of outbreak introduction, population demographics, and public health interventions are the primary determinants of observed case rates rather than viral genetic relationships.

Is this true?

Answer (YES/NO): YES